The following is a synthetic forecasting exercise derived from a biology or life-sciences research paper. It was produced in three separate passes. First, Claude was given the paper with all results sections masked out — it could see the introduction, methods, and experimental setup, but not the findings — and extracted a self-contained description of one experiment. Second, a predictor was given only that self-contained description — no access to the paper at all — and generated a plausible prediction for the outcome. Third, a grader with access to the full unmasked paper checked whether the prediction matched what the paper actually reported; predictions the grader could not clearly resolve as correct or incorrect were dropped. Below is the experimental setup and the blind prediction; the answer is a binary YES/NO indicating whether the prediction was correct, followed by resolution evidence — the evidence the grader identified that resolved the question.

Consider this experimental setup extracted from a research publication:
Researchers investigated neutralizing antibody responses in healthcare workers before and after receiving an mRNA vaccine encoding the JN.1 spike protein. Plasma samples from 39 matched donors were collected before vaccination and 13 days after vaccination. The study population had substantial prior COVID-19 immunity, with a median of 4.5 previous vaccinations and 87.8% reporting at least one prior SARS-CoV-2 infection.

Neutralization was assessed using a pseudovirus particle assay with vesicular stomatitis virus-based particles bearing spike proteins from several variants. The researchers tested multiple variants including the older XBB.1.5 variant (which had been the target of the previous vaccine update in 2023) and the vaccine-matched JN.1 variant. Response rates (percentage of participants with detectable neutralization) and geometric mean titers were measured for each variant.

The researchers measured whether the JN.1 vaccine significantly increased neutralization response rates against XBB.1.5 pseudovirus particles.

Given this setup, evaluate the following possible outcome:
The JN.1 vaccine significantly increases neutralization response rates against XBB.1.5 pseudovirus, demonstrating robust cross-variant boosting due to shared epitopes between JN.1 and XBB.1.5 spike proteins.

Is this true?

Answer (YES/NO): NO